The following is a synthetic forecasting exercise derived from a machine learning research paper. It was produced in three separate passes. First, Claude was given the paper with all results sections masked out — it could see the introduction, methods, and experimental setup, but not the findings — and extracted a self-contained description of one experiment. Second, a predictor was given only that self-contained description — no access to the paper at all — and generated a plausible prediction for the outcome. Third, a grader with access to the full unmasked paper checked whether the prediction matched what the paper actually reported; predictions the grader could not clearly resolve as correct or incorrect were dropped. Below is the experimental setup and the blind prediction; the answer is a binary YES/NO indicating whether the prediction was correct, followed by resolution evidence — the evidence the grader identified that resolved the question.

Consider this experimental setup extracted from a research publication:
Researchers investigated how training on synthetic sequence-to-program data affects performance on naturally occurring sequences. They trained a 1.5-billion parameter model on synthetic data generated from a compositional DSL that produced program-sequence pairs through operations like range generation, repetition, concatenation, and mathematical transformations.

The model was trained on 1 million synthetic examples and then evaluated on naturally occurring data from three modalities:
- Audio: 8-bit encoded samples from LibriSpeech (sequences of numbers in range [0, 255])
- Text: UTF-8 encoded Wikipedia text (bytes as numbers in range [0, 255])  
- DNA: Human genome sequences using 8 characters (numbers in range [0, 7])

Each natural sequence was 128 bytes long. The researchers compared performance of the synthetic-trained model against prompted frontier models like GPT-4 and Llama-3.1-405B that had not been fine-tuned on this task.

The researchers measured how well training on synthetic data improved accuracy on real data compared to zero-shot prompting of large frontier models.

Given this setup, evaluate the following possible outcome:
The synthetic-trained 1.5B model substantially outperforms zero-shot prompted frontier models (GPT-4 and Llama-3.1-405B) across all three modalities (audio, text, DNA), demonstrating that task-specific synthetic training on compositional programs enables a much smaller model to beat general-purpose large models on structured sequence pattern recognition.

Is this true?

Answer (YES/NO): NO